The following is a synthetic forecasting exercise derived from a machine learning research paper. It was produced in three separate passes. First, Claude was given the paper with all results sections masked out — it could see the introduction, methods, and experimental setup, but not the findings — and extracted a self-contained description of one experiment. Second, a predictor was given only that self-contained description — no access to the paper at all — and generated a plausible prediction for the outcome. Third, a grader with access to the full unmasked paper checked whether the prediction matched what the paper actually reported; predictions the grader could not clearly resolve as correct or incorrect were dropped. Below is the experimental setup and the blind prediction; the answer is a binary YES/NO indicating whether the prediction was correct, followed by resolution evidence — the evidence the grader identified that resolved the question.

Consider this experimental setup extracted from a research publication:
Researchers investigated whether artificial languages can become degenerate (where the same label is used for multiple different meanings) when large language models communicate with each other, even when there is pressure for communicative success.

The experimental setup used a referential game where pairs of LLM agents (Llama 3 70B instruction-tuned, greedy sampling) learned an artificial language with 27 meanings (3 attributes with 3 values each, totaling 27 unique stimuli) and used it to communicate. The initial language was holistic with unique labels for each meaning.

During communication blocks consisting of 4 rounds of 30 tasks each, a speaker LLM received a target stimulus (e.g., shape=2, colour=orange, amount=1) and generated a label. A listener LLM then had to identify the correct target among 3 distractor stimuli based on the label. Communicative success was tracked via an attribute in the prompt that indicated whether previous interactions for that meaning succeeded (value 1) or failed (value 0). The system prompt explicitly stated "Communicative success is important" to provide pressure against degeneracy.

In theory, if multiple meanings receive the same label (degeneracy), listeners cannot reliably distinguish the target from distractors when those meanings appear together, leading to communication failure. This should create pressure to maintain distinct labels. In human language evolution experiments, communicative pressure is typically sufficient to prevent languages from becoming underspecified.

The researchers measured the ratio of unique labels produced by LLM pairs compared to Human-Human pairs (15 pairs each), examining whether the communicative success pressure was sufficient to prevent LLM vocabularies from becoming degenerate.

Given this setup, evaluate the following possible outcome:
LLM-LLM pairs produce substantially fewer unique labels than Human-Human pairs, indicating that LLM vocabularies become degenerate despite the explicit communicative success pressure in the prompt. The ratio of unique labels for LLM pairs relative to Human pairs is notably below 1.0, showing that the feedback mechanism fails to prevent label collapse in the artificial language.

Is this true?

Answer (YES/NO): YES